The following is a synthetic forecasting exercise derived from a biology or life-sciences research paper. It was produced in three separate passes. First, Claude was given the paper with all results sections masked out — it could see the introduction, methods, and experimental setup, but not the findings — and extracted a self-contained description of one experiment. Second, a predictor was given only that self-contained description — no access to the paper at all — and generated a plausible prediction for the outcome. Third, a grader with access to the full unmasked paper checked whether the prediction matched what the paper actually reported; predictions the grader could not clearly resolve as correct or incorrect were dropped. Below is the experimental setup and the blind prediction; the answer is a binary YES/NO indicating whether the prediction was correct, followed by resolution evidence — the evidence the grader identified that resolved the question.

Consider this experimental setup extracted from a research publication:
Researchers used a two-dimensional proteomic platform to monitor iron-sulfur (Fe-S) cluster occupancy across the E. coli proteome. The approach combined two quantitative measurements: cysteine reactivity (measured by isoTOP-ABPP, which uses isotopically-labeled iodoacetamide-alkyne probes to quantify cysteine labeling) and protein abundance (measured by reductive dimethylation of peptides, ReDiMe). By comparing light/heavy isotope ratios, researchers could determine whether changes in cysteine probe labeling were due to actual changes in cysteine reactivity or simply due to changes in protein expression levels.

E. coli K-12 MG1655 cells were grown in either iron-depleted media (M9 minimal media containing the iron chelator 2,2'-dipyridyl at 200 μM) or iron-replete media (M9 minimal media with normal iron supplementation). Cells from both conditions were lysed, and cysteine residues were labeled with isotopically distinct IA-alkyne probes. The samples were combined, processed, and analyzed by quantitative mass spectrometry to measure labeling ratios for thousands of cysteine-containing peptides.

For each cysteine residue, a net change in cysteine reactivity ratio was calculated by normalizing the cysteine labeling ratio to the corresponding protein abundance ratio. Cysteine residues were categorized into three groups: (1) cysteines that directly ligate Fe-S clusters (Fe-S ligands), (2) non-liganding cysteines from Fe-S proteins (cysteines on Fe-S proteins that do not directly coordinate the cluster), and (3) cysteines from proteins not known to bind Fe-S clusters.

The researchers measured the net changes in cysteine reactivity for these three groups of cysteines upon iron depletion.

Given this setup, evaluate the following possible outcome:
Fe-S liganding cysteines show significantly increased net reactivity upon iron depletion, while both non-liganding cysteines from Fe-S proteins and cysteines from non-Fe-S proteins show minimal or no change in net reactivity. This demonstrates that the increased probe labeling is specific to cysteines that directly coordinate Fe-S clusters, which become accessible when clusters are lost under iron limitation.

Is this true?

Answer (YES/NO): YES